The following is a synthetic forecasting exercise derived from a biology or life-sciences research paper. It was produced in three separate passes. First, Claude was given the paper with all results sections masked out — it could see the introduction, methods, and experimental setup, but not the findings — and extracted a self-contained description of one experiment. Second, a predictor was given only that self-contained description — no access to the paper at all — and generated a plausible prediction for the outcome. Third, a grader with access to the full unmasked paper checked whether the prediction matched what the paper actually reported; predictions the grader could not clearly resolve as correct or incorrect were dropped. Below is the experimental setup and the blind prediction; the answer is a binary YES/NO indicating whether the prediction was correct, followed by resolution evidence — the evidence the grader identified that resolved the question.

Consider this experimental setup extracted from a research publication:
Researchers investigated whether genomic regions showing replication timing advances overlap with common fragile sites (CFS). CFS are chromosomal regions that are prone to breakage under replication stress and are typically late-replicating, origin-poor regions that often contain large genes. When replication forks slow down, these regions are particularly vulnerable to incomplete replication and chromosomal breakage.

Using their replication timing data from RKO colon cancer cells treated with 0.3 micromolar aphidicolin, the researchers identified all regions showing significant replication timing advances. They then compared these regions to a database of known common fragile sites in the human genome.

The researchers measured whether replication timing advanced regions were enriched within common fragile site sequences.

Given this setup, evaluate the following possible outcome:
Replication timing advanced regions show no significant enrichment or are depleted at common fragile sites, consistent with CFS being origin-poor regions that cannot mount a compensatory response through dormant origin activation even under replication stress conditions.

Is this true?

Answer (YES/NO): NO